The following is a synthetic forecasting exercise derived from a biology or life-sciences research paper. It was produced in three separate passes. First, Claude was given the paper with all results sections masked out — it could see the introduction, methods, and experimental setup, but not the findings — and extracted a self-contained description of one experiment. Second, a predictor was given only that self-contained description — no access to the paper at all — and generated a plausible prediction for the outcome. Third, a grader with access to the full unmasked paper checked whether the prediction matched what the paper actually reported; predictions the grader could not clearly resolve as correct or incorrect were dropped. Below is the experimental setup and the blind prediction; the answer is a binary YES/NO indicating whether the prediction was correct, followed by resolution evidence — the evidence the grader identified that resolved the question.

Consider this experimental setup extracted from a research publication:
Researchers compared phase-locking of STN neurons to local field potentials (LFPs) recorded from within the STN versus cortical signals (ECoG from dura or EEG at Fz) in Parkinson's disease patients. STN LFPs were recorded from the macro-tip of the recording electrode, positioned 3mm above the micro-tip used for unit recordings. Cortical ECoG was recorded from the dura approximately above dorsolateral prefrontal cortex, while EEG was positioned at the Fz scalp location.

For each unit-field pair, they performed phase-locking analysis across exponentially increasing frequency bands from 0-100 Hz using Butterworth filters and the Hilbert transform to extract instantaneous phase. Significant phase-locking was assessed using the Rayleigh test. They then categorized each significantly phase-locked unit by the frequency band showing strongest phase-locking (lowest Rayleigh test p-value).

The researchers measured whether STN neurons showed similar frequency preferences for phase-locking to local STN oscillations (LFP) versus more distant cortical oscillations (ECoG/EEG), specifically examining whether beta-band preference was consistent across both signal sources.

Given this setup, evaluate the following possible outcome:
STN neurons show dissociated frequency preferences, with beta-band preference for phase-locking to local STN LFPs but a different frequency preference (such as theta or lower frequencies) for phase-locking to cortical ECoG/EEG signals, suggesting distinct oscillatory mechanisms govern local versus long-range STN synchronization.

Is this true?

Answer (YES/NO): NO